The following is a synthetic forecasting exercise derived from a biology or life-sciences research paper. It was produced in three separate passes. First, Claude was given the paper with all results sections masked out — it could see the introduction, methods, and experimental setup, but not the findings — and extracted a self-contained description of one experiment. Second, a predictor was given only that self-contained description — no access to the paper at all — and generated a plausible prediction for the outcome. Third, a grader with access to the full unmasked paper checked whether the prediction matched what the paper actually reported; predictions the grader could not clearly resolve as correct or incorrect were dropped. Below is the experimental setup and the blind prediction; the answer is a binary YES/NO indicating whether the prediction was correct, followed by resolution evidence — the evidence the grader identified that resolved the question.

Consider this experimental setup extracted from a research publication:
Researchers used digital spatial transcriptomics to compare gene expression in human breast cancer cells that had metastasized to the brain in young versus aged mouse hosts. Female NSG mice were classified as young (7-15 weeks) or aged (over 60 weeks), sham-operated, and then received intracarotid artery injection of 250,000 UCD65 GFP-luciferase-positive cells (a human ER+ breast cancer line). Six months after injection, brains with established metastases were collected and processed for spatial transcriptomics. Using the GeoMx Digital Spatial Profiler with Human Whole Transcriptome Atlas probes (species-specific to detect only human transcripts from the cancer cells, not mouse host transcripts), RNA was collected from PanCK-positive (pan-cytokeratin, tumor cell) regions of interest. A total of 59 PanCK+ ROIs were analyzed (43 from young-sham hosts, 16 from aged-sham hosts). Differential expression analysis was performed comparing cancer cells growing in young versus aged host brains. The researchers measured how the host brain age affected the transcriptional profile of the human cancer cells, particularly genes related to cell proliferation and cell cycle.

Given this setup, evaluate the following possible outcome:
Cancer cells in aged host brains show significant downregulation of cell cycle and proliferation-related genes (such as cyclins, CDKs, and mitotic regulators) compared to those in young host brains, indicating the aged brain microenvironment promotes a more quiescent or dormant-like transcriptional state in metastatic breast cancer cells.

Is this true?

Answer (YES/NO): NO